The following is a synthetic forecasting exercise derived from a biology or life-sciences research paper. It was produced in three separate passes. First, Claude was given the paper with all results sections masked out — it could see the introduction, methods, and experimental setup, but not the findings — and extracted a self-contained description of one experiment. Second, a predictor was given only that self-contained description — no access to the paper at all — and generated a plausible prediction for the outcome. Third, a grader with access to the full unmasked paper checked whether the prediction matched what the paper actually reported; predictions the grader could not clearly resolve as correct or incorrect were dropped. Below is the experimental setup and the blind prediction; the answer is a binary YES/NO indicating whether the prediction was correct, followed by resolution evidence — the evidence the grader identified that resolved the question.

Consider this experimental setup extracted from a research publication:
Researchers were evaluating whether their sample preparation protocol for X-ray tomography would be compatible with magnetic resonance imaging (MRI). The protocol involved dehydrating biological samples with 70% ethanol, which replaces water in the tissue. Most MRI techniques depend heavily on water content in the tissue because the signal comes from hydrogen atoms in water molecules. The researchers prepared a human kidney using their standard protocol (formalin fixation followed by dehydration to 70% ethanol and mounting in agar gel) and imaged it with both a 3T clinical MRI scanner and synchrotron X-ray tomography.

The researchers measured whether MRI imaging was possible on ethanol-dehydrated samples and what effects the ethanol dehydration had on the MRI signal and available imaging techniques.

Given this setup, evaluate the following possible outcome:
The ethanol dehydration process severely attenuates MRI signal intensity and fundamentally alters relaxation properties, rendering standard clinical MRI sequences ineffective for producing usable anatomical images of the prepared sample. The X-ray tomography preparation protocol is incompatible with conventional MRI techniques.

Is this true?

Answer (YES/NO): NO